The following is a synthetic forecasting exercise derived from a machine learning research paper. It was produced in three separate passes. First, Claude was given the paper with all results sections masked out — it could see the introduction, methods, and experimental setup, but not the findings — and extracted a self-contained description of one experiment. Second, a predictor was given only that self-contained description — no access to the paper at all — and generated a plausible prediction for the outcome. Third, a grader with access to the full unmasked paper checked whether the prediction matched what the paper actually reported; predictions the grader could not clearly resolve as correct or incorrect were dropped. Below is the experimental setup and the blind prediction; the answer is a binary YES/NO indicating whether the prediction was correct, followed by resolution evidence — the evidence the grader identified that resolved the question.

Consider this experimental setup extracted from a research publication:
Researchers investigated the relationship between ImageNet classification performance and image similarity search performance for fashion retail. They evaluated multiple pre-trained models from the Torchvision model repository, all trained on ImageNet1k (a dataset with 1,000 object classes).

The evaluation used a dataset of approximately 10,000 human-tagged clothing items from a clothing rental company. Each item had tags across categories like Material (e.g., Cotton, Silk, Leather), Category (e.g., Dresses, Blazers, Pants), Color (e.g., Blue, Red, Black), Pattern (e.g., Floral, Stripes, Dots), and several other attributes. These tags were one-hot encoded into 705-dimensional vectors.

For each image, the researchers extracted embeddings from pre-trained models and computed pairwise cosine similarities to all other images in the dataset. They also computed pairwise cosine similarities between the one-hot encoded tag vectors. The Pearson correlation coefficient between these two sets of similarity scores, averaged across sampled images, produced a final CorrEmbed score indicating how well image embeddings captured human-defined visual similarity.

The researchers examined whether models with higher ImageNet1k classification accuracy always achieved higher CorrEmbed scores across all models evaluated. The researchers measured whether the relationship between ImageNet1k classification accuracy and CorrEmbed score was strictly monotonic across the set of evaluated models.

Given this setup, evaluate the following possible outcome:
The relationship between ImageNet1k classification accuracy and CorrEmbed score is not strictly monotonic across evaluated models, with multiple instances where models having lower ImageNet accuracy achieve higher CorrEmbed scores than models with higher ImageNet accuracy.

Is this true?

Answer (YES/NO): YES